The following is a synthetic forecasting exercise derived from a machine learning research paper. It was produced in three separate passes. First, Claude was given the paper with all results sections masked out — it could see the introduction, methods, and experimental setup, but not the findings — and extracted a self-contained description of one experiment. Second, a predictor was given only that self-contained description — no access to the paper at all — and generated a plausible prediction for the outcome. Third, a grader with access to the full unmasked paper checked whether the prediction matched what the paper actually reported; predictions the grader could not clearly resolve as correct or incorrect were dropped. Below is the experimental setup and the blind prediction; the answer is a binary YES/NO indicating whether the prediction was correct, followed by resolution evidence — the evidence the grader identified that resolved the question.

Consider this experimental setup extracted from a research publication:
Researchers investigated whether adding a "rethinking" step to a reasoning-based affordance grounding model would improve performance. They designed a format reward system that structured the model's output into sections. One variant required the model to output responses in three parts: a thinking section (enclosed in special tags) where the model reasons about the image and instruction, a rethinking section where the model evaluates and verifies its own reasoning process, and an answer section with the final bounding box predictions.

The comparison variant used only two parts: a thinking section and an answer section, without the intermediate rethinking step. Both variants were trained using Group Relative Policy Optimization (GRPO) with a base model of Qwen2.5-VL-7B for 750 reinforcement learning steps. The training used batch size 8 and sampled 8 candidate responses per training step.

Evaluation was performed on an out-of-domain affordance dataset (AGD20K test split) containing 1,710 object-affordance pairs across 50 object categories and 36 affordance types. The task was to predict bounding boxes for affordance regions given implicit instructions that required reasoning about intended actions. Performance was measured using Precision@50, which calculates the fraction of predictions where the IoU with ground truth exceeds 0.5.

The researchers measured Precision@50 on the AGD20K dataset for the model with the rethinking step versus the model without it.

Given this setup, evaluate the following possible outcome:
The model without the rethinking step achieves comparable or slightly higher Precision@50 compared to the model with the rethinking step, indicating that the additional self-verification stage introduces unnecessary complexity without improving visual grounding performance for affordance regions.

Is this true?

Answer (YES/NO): NO